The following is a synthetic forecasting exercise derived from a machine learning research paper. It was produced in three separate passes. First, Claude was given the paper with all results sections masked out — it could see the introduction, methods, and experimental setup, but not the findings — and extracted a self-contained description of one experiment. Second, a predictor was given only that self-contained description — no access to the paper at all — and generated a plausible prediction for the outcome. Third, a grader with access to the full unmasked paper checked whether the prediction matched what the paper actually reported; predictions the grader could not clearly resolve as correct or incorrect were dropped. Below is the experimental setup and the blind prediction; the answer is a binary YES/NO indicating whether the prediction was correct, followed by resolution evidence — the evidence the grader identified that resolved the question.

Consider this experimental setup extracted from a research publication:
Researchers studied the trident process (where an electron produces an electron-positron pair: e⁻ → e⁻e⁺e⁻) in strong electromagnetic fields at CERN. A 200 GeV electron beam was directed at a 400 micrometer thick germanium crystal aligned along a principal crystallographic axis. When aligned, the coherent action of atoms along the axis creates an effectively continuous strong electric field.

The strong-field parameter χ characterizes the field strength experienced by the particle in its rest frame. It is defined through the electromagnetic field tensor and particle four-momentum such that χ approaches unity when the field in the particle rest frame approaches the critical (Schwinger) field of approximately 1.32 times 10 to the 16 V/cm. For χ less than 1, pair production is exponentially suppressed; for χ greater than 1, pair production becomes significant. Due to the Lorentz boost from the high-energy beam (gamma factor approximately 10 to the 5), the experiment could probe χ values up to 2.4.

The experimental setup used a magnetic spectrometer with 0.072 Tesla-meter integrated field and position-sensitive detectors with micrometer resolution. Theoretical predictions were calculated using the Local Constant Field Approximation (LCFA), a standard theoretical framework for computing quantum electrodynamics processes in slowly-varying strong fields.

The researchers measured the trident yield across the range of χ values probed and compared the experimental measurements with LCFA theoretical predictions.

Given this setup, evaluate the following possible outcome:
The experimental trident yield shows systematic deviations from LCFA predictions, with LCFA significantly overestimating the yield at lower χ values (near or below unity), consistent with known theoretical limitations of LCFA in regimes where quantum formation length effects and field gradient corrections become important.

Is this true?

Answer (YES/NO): NO